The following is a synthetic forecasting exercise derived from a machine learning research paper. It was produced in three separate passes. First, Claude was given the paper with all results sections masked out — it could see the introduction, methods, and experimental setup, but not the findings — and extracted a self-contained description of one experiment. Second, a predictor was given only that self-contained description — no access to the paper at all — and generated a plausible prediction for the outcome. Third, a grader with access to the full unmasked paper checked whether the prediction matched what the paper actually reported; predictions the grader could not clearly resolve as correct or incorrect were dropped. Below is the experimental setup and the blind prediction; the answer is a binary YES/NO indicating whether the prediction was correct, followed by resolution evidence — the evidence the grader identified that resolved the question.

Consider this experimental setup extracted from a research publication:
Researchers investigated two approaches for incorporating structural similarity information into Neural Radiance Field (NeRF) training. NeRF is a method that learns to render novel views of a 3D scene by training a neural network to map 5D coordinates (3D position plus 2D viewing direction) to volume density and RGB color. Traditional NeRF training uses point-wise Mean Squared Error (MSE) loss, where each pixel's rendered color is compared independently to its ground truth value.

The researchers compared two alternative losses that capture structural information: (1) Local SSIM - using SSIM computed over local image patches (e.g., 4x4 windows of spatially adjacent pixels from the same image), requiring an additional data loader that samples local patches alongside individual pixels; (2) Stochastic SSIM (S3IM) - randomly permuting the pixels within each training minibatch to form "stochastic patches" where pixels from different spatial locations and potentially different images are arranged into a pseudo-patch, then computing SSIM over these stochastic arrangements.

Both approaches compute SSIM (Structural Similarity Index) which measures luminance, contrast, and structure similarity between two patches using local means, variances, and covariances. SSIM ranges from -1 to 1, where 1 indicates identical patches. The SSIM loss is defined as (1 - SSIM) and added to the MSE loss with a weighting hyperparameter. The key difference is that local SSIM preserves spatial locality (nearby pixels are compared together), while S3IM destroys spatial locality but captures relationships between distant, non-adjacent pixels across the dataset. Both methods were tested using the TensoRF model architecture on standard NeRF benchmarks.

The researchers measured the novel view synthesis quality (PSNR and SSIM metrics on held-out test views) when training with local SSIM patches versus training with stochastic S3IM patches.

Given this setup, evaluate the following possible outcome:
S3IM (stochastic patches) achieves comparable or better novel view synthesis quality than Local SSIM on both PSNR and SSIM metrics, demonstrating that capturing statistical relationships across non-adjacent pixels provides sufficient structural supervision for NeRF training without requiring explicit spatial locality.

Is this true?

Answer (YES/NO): YES